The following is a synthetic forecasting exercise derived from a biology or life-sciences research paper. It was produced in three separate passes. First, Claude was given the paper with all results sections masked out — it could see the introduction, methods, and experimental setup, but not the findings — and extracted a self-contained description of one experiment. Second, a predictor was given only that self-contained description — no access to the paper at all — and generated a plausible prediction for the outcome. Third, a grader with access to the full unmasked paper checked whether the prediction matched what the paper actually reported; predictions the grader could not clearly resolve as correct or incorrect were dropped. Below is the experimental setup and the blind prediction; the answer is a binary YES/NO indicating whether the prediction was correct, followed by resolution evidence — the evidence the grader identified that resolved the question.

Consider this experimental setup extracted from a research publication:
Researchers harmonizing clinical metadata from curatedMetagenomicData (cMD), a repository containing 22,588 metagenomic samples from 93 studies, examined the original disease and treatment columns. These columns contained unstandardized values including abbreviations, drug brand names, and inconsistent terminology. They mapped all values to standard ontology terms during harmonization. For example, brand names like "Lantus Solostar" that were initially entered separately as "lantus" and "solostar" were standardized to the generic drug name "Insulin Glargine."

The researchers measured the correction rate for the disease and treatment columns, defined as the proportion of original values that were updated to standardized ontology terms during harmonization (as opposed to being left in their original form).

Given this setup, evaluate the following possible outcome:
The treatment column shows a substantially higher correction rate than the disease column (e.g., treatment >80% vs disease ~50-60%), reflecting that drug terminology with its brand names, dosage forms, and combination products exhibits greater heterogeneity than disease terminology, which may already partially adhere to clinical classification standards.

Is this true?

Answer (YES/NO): NO